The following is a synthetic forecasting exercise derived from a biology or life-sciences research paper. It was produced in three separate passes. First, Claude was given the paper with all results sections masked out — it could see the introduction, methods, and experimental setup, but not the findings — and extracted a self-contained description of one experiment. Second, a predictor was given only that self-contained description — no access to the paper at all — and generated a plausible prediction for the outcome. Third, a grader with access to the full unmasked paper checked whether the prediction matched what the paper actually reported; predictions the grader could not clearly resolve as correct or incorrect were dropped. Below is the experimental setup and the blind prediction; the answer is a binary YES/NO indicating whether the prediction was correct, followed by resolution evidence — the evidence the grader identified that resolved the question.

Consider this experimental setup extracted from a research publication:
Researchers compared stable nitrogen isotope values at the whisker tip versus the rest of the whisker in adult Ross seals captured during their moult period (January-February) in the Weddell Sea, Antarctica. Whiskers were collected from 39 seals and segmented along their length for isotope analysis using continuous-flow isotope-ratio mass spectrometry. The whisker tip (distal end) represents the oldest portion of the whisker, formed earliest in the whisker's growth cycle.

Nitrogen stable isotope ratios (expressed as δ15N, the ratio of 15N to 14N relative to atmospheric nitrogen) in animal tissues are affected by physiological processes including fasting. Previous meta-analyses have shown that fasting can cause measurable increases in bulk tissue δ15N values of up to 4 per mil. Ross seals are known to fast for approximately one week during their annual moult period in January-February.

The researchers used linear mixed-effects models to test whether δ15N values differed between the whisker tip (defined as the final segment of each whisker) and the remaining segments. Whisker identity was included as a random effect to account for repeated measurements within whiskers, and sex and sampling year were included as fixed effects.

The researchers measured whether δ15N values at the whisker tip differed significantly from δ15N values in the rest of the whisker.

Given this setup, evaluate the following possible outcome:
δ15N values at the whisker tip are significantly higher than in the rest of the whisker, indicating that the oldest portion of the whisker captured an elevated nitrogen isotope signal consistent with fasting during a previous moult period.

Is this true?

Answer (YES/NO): NO